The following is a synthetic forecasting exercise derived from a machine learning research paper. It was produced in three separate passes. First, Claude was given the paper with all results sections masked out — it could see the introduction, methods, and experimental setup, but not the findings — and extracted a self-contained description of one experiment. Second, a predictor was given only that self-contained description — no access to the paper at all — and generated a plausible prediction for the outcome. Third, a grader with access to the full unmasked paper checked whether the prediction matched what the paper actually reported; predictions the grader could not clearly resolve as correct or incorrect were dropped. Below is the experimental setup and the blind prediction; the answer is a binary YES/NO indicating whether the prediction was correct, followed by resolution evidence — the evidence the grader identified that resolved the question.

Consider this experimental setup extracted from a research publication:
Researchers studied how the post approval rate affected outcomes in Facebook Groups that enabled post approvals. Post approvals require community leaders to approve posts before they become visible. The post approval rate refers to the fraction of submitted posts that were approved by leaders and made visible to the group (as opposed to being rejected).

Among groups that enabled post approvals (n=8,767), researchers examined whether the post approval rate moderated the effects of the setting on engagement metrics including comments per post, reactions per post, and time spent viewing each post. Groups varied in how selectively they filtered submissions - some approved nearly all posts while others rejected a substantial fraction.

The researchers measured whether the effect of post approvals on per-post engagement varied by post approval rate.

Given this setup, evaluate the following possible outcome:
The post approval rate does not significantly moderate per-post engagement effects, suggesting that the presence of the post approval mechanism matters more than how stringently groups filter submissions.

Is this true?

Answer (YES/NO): NO